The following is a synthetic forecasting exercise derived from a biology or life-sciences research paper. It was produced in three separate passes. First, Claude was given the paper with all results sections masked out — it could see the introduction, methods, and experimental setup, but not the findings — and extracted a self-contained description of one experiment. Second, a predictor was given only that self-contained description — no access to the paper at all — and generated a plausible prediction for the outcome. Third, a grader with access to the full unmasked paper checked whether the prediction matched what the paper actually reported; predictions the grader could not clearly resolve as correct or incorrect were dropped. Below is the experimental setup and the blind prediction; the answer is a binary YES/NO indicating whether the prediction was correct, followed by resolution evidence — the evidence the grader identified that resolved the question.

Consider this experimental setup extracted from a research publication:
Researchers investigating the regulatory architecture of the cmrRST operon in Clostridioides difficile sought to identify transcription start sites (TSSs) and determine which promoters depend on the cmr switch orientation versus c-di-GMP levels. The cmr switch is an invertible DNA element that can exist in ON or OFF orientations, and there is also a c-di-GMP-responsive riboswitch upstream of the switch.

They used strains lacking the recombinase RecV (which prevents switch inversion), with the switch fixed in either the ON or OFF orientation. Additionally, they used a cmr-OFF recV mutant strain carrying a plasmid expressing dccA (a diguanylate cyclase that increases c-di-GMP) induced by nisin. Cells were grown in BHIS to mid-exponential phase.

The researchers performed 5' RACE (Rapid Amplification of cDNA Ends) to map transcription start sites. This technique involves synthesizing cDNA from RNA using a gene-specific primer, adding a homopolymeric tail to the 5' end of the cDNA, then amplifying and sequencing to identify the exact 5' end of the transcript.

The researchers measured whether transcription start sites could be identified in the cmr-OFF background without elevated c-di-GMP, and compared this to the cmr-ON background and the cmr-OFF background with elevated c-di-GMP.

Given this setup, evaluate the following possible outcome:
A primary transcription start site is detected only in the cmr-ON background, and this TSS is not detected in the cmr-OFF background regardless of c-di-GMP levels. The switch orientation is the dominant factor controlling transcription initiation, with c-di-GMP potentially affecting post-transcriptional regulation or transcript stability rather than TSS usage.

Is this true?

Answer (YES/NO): NO